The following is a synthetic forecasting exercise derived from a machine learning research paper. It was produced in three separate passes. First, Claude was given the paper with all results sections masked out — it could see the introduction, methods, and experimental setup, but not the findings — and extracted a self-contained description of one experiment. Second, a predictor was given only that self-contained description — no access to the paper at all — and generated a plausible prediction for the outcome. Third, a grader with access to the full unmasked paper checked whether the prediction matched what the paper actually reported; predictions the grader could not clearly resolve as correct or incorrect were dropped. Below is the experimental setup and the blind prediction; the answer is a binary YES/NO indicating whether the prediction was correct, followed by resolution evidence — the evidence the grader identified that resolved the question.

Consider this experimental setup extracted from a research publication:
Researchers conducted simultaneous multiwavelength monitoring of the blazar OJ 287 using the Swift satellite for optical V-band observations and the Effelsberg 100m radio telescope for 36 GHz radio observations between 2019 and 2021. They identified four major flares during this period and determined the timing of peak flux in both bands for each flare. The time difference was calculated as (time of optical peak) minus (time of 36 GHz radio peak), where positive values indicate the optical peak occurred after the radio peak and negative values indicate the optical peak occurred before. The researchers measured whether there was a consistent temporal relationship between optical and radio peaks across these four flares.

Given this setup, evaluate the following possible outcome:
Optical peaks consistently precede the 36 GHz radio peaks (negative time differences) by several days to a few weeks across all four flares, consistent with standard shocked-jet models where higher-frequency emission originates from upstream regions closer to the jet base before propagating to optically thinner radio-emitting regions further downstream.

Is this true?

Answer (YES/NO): NO